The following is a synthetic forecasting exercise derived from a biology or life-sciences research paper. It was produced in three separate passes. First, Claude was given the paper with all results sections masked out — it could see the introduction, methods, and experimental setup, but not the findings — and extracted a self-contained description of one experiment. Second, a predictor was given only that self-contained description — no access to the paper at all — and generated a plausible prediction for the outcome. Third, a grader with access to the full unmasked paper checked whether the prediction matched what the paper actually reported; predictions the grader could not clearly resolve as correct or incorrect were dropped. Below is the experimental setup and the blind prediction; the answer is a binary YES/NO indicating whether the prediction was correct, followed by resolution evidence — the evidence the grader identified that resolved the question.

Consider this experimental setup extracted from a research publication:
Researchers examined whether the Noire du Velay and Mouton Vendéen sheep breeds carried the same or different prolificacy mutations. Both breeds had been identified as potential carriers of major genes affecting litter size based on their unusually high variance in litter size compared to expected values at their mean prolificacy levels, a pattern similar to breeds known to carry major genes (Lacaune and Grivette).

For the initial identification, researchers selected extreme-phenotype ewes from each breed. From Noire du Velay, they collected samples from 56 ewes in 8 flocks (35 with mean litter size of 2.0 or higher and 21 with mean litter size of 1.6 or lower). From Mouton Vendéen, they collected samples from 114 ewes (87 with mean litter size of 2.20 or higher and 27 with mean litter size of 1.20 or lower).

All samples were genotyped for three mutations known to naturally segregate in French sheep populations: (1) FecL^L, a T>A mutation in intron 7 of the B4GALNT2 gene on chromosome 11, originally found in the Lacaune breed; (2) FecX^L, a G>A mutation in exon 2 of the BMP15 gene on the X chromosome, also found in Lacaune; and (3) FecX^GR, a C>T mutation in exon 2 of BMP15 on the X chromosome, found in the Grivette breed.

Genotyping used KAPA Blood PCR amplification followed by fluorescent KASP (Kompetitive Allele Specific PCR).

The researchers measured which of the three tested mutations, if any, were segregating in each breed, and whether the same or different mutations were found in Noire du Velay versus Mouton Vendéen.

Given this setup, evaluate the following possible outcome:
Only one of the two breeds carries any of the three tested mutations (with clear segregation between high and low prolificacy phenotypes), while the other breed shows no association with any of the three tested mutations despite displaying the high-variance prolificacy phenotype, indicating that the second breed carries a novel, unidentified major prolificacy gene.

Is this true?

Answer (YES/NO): NO